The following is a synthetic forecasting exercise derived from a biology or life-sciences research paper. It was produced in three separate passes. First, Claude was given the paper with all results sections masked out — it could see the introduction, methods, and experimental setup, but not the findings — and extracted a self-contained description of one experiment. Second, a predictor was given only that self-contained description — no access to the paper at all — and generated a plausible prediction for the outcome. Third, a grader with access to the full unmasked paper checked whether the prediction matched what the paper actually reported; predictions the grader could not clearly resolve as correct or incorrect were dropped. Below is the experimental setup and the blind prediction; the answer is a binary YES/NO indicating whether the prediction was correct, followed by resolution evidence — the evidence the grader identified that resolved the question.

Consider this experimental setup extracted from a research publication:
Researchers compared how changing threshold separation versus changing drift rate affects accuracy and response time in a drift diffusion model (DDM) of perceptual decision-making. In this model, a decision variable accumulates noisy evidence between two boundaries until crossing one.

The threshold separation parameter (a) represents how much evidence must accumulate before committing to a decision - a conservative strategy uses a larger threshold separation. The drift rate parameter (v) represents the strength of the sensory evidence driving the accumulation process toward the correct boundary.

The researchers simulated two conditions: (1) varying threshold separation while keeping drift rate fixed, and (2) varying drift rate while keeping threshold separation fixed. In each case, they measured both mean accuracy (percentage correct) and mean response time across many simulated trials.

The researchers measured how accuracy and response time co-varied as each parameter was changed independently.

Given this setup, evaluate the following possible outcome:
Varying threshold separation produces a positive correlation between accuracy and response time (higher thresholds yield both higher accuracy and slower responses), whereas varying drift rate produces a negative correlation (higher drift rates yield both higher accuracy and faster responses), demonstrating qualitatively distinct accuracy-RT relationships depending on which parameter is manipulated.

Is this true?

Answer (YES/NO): YES